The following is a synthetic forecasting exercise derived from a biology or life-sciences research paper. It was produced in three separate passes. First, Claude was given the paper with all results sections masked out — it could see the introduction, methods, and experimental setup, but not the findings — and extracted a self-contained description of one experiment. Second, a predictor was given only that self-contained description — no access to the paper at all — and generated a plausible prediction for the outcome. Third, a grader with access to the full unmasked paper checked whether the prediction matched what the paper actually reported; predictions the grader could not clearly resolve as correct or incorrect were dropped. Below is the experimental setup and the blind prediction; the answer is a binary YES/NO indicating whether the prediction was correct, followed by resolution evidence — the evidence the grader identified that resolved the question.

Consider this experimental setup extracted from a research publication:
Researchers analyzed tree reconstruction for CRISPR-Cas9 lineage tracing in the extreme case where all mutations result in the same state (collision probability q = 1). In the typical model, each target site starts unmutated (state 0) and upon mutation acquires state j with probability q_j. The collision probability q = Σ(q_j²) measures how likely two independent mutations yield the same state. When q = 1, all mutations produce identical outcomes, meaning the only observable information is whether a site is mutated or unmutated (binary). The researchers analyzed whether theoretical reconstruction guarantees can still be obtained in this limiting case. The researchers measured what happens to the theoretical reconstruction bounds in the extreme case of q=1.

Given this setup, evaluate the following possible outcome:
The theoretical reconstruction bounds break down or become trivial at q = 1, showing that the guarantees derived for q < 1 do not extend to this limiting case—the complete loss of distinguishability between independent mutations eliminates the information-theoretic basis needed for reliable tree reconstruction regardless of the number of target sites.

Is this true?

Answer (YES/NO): NO